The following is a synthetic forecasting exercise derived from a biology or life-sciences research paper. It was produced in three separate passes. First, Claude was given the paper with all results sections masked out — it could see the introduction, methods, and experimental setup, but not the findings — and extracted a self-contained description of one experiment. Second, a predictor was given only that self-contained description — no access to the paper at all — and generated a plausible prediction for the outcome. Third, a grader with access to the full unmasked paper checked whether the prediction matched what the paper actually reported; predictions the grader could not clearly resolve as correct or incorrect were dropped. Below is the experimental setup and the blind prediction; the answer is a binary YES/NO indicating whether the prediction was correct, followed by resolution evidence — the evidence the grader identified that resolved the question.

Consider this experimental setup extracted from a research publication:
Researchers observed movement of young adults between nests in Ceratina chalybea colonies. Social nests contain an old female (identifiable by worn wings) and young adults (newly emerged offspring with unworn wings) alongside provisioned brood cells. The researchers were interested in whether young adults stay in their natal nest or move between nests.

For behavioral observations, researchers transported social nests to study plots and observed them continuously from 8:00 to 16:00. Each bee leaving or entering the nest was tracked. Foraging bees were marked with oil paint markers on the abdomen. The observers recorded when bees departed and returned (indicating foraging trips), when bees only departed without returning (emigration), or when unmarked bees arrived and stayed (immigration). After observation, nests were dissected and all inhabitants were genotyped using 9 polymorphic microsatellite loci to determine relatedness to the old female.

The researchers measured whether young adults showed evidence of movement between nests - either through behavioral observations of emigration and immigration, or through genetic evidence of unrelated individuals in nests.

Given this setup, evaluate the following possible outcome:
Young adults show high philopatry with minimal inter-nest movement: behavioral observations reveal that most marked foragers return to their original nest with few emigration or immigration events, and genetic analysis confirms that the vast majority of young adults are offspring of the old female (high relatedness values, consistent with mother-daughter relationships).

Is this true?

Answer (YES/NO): NO